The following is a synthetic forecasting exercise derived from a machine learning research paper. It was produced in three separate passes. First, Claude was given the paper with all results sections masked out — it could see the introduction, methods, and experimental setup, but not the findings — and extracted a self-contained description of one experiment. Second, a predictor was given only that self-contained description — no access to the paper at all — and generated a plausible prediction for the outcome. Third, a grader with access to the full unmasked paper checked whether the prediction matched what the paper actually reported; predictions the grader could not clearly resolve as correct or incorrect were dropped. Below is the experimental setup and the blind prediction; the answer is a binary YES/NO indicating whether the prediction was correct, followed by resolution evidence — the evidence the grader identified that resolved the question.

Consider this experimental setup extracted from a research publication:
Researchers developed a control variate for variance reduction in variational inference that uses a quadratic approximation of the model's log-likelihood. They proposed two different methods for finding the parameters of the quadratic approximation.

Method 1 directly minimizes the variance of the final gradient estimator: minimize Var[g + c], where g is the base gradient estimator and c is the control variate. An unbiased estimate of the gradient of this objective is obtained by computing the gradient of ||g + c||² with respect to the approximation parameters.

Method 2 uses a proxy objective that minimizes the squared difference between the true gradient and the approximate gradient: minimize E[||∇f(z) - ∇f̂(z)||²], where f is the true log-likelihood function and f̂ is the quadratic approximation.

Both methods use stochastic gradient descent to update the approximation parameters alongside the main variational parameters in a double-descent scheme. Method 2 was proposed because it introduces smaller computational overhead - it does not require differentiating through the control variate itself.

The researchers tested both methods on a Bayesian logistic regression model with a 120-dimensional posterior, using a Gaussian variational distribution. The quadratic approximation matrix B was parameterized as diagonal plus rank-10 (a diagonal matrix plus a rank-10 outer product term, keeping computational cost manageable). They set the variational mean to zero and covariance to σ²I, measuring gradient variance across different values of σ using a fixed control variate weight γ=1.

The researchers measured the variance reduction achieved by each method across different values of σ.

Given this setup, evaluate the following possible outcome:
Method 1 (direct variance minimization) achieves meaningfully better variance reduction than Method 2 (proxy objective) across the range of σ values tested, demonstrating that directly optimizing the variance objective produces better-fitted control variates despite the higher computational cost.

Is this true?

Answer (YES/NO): NO